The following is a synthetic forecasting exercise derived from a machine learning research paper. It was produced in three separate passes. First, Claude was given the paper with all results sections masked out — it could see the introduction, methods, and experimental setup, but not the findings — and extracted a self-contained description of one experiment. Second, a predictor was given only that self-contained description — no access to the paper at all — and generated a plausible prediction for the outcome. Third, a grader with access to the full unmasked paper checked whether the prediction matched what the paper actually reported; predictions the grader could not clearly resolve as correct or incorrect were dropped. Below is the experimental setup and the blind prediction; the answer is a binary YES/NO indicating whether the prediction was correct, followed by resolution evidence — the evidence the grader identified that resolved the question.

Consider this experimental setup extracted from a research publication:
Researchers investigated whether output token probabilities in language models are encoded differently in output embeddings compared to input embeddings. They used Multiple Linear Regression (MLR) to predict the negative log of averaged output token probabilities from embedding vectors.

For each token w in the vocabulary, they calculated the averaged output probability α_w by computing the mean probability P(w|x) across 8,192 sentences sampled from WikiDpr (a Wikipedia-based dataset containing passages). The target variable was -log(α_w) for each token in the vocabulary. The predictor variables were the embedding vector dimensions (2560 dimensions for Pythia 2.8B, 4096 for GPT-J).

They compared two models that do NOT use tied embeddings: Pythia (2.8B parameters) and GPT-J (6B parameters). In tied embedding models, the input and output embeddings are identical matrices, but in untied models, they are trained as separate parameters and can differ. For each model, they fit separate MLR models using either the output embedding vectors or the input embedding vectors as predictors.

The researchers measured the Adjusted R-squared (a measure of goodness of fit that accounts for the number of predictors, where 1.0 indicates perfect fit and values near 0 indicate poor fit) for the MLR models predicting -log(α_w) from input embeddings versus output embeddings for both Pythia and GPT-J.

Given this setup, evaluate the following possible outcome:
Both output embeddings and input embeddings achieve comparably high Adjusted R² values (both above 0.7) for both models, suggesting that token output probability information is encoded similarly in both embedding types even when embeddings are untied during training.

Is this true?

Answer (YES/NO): NO